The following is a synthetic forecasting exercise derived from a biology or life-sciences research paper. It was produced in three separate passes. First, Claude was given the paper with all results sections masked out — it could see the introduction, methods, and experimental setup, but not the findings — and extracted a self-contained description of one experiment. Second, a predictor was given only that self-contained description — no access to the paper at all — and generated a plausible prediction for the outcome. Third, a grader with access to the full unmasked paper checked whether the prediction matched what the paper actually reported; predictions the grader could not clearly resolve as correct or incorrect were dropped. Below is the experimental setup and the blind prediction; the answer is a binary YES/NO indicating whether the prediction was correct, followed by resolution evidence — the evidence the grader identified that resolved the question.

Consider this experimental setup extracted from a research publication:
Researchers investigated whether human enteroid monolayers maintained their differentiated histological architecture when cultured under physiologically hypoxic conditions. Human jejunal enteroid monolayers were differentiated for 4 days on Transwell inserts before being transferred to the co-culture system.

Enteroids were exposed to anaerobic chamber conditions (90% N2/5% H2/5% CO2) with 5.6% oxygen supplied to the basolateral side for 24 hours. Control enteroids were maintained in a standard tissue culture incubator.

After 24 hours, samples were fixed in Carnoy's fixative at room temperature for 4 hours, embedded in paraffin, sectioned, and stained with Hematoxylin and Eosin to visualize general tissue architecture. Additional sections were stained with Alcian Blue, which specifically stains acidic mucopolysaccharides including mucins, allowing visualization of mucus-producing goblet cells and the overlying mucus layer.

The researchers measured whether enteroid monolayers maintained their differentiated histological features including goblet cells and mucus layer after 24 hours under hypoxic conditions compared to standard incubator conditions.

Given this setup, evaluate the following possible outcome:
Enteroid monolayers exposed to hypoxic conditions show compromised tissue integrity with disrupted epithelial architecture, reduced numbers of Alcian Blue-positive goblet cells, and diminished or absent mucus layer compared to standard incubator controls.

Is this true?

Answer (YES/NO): NO